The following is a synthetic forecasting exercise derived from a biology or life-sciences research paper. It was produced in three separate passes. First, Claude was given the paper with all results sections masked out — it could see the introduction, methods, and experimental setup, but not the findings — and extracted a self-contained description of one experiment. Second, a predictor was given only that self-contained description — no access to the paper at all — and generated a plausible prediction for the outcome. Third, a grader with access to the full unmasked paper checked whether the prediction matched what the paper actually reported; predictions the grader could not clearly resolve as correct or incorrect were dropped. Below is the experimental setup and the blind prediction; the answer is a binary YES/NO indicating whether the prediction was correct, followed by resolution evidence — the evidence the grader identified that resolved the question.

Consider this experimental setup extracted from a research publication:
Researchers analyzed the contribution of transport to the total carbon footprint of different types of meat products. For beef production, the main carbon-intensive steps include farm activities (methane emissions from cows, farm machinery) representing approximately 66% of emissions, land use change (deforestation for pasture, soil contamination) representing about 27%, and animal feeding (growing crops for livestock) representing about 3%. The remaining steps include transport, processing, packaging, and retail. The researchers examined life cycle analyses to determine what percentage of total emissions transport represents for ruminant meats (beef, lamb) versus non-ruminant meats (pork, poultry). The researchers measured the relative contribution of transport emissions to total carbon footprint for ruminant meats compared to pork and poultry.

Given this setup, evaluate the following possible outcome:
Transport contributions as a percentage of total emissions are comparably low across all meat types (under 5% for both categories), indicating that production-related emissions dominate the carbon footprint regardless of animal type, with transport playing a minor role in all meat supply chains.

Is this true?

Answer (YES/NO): NO